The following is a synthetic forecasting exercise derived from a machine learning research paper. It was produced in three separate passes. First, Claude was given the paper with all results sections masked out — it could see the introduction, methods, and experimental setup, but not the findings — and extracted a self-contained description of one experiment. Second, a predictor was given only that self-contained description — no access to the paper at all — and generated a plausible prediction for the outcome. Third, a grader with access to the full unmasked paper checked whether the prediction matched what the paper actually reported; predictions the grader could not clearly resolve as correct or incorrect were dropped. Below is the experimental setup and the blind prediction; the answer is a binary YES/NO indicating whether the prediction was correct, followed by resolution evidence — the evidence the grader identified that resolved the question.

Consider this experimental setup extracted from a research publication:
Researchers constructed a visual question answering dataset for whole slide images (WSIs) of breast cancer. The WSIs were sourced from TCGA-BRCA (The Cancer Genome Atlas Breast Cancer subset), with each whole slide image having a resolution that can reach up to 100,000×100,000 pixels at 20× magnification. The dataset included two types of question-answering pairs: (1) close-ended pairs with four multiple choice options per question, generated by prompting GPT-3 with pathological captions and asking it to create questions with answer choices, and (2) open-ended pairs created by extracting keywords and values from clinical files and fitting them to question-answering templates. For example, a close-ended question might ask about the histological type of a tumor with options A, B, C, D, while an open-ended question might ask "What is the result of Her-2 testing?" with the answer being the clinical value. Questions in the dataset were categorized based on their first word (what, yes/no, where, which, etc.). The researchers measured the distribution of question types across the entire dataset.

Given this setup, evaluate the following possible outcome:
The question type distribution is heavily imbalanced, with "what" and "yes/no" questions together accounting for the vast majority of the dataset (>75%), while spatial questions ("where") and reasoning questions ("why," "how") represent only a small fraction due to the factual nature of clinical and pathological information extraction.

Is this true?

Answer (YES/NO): YES